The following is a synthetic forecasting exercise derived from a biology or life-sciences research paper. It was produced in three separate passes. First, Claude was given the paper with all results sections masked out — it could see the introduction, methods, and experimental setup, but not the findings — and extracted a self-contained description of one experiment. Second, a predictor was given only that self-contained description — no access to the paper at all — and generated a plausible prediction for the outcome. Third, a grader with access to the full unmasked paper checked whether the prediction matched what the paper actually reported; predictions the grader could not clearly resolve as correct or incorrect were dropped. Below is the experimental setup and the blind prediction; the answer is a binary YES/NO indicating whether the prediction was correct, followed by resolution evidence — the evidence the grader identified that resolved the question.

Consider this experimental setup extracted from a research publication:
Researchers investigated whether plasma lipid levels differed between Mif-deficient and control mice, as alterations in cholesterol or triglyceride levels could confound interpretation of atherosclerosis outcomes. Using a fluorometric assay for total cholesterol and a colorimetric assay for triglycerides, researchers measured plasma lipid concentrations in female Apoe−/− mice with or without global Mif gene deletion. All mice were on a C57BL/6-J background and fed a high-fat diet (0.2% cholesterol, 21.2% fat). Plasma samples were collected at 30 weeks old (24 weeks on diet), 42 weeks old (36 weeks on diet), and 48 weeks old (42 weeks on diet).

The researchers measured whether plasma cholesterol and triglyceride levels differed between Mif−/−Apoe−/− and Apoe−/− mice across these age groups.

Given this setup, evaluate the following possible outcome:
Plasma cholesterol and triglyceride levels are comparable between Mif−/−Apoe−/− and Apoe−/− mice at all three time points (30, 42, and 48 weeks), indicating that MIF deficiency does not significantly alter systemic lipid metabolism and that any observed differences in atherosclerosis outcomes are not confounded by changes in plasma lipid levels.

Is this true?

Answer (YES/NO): NO